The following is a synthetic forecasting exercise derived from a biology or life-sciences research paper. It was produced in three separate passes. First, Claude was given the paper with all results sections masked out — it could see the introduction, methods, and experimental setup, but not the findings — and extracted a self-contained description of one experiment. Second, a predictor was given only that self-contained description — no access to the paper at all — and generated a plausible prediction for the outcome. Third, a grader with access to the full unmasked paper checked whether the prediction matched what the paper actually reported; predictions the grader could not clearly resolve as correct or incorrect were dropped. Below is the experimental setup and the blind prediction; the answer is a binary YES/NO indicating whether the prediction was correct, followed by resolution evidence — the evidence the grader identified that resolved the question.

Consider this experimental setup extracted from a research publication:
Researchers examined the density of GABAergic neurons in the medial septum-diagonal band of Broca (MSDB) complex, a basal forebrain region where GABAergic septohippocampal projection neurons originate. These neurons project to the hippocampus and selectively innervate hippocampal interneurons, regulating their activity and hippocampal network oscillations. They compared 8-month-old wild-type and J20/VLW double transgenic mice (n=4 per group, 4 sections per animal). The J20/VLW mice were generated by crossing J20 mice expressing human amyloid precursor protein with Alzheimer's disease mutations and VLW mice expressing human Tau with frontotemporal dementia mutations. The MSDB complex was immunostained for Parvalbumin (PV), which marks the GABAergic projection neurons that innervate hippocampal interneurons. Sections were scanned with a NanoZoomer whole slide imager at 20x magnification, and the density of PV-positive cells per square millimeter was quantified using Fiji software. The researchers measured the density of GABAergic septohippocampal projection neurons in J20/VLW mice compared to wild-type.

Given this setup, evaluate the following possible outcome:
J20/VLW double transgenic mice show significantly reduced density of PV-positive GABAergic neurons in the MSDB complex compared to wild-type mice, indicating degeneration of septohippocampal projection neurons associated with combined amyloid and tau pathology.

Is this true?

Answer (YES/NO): NO